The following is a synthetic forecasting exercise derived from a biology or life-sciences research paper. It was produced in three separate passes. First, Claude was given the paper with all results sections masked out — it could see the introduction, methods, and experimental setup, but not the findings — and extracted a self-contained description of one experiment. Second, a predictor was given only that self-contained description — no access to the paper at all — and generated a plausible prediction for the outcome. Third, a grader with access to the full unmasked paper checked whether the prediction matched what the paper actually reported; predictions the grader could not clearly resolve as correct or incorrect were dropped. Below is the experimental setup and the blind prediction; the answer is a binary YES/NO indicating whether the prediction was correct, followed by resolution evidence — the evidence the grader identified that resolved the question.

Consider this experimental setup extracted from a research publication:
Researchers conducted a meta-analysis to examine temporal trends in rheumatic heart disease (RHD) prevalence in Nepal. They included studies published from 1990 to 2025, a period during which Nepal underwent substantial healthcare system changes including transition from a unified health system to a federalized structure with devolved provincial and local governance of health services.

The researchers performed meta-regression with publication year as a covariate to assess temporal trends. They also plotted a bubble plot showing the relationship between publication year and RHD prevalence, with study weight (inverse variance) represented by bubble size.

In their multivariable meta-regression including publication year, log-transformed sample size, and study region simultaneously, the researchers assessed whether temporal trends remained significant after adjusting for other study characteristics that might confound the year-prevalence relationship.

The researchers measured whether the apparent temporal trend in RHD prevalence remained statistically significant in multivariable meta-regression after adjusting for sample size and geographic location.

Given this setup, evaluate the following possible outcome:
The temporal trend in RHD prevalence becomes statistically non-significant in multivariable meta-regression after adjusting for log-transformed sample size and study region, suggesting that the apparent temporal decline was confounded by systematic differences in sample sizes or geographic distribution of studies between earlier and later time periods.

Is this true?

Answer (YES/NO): NO